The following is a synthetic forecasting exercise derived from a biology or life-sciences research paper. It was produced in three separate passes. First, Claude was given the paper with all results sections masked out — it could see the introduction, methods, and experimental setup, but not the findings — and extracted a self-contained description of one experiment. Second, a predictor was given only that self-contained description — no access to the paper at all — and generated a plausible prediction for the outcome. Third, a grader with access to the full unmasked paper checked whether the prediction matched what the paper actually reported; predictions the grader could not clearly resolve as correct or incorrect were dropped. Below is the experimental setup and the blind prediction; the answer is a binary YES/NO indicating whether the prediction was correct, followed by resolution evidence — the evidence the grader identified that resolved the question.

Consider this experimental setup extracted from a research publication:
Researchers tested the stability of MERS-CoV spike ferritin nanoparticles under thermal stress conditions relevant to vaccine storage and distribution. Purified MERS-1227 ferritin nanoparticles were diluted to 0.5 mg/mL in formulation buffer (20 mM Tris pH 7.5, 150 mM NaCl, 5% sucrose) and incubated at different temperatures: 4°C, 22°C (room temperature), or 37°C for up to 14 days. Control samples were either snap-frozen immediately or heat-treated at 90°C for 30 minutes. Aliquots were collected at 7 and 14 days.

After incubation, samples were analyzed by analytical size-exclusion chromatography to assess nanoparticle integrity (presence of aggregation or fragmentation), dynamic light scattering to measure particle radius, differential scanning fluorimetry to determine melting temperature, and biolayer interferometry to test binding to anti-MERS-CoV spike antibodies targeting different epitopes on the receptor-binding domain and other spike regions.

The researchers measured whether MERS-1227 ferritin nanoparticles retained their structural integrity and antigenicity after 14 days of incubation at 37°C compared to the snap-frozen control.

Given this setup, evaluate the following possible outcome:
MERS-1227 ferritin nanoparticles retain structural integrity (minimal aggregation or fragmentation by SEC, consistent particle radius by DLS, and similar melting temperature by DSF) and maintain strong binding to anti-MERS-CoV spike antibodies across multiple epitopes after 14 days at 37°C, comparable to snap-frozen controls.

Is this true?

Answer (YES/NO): YES